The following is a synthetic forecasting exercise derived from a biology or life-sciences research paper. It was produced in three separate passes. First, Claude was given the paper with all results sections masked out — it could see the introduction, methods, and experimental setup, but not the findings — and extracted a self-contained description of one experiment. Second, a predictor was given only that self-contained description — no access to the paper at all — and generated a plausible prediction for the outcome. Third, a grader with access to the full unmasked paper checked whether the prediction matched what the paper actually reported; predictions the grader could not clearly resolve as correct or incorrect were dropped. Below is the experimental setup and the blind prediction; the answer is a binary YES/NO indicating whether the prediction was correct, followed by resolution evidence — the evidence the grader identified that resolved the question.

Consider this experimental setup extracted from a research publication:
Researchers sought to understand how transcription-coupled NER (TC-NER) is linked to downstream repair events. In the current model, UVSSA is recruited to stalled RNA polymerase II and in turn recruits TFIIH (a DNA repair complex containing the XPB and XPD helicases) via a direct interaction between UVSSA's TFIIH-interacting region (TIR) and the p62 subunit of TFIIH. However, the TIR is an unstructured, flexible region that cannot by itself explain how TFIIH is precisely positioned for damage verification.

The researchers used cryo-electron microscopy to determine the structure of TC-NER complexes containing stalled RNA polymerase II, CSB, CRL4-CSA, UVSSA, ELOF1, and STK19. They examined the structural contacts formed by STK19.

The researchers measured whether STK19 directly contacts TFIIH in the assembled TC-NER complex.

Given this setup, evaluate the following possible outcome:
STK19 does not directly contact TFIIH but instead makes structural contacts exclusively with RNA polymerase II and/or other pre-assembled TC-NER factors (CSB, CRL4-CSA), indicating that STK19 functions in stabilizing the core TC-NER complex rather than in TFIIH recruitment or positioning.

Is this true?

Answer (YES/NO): NO